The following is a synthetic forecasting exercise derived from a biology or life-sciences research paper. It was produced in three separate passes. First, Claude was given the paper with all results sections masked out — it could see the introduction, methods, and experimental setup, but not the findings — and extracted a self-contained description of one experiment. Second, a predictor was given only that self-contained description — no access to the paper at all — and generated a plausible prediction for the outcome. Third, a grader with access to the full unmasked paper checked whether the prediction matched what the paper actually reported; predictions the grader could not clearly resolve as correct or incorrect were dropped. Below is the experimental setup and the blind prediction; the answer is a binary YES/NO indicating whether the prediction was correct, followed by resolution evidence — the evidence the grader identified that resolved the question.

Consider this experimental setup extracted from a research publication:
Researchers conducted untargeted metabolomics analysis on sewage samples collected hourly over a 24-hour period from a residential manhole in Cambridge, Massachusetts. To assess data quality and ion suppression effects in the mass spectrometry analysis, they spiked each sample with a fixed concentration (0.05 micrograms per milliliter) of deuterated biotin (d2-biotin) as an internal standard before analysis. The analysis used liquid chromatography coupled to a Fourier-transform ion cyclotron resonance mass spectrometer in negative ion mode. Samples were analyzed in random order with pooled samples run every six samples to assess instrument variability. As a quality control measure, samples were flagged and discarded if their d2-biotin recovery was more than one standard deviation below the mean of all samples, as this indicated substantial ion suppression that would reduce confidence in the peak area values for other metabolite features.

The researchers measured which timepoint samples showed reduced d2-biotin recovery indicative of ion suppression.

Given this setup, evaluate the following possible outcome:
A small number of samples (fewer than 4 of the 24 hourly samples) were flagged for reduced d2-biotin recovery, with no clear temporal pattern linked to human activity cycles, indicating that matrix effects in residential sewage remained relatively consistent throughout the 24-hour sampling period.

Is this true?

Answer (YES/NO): NO